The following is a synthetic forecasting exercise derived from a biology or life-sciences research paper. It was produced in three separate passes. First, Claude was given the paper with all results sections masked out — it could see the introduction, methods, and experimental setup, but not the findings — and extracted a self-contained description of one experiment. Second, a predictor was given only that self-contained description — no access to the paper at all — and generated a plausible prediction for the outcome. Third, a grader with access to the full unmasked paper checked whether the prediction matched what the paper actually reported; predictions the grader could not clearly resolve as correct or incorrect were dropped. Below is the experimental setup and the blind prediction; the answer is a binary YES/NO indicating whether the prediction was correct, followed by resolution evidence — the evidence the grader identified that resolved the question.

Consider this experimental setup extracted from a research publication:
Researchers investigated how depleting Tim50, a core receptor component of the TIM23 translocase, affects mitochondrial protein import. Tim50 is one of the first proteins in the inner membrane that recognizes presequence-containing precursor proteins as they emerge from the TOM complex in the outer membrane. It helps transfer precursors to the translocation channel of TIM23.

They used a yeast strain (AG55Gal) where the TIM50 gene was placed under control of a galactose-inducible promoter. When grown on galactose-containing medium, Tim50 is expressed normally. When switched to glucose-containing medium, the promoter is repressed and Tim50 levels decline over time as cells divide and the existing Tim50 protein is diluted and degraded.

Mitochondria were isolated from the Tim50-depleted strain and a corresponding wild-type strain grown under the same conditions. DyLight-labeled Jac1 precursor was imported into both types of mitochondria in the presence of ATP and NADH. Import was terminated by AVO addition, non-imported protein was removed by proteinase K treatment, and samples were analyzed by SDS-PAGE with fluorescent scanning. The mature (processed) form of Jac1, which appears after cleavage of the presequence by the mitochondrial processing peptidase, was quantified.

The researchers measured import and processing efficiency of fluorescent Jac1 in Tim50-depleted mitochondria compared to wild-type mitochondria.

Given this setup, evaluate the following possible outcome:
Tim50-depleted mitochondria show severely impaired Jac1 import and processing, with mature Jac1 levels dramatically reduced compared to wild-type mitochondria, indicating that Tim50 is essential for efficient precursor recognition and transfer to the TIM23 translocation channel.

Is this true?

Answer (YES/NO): NO